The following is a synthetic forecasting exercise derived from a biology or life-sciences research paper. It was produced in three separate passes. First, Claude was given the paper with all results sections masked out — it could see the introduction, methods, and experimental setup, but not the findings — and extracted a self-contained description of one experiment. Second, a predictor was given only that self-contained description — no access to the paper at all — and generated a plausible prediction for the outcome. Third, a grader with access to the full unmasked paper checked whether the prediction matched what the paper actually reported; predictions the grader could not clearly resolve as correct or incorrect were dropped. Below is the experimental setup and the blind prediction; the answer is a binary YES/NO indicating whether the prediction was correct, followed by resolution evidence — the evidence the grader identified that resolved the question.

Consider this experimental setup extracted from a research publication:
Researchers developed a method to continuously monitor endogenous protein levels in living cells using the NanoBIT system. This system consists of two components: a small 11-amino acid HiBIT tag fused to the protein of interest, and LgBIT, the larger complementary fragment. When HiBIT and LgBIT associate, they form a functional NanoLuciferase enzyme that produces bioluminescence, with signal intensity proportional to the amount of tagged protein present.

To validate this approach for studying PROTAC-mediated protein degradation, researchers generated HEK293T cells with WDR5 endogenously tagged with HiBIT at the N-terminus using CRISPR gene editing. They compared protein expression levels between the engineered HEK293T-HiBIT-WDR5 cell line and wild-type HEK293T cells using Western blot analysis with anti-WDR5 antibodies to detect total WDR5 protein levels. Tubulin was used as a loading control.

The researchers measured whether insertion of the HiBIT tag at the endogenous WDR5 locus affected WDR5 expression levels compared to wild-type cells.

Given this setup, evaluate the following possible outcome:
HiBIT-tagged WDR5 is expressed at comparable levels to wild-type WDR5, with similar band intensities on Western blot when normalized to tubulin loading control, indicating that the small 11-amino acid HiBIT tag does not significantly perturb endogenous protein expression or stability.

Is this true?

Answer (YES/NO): NO